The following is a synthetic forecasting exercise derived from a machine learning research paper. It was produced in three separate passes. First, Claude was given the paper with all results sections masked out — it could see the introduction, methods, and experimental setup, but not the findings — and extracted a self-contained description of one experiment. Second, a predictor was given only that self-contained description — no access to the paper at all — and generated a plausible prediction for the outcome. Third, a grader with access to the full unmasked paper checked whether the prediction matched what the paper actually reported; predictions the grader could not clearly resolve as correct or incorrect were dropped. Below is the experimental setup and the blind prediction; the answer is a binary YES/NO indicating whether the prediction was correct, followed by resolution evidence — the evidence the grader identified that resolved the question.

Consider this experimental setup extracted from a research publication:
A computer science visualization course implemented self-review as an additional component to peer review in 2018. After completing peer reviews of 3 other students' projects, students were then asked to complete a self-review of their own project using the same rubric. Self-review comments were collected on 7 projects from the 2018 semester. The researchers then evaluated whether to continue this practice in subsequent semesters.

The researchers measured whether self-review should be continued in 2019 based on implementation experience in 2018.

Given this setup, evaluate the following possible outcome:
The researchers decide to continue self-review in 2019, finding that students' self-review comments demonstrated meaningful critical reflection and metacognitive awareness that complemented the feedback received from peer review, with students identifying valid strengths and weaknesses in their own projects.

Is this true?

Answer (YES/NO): NO